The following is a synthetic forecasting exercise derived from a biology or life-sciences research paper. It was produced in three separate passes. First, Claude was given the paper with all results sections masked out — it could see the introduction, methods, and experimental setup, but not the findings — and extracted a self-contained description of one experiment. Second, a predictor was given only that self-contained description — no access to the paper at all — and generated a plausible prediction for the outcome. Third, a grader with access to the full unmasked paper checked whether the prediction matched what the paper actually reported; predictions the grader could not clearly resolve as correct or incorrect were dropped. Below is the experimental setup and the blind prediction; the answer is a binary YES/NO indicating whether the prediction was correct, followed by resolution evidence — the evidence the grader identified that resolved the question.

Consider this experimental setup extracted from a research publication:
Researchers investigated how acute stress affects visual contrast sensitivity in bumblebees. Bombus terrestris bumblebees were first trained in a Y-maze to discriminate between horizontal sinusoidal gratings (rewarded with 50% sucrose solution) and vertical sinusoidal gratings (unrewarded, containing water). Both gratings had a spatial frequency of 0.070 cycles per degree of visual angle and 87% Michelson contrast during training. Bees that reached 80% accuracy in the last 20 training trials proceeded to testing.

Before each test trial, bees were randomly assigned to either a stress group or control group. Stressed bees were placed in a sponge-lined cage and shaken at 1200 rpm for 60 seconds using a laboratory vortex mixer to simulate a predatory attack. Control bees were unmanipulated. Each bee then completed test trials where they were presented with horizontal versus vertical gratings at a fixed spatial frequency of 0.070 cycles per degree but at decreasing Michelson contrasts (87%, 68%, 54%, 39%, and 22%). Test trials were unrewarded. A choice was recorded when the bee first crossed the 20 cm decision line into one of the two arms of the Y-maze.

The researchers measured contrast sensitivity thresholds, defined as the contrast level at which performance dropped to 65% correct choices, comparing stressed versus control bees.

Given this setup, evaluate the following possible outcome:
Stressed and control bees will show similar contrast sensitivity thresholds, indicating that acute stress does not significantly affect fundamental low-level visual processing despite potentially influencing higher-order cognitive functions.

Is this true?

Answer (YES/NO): NO